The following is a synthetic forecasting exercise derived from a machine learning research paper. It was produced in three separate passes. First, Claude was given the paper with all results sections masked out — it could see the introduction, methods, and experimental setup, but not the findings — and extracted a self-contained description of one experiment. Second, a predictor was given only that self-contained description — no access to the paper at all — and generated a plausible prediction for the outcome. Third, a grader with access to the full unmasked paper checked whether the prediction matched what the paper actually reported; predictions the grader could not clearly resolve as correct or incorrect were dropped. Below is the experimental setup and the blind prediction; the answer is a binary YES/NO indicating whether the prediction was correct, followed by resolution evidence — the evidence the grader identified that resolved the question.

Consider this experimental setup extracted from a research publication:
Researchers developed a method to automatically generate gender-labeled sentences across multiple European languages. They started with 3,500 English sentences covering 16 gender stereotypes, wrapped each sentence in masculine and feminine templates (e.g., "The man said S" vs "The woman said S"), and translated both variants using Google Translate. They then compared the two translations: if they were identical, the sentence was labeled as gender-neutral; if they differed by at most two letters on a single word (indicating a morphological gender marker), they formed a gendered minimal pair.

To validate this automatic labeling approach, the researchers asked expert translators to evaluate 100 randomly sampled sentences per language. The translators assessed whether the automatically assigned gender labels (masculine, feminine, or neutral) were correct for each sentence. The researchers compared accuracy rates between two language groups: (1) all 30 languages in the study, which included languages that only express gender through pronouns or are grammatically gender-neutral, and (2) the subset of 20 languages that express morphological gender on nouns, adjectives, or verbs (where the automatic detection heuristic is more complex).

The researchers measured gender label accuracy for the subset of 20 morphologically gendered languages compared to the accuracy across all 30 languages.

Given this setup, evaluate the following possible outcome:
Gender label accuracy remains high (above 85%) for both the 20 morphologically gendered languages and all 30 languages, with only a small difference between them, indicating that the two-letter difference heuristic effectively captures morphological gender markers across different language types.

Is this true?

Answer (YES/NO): YES